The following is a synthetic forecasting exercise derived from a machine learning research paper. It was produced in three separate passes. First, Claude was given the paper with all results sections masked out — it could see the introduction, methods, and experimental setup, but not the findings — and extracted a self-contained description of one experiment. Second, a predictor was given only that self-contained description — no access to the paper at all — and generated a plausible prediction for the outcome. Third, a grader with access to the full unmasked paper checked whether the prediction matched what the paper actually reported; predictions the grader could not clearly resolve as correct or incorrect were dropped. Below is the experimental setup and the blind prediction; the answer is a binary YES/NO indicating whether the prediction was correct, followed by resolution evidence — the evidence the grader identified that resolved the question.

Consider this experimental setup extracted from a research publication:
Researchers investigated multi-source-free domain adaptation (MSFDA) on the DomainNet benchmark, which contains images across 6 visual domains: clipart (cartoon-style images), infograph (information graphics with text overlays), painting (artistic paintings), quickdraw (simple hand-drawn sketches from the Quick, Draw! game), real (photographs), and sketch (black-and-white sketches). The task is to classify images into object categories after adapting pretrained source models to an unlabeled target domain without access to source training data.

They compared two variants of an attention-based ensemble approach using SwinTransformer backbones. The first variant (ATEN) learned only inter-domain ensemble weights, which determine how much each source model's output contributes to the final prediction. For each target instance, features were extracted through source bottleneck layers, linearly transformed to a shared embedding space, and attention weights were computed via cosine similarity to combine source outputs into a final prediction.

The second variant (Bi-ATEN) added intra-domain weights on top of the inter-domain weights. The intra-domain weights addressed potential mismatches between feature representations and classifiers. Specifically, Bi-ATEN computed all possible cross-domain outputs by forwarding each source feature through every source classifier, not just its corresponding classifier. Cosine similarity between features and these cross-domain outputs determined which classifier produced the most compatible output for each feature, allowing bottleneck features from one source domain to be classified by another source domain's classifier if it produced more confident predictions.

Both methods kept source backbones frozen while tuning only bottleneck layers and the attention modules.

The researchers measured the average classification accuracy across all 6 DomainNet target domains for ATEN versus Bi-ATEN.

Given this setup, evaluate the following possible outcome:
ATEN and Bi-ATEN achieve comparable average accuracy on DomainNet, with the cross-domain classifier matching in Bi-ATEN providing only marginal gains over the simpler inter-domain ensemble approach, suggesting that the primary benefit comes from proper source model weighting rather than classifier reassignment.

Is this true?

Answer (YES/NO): NO